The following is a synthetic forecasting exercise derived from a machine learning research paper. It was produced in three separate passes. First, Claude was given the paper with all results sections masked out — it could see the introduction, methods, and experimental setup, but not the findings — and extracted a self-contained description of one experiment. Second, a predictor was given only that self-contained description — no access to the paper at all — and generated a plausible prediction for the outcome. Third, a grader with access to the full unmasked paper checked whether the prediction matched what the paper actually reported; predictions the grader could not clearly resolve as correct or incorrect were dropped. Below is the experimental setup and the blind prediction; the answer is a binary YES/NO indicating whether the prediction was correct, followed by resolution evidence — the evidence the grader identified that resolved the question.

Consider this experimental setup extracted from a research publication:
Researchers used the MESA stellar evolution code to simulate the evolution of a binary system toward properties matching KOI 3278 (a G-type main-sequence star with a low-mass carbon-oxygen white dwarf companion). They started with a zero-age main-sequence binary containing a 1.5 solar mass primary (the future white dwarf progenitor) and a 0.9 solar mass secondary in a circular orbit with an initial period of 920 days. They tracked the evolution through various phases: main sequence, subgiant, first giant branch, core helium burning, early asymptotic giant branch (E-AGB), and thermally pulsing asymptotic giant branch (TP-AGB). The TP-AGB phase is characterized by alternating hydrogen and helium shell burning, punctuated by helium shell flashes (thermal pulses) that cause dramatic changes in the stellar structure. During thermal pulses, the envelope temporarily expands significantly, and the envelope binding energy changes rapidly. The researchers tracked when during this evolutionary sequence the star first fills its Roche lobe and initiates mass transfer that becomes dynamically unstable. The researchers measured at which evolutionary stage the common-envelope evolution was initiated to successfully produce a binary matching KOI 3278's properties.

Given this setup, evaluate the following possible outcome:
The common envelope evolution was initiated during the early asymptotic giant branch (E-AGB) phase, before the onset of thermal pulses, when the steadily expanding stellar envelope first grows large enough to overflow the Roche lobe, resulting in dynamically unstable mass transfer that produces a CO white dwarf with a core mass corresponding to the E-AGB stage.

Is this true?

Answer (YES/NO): NO